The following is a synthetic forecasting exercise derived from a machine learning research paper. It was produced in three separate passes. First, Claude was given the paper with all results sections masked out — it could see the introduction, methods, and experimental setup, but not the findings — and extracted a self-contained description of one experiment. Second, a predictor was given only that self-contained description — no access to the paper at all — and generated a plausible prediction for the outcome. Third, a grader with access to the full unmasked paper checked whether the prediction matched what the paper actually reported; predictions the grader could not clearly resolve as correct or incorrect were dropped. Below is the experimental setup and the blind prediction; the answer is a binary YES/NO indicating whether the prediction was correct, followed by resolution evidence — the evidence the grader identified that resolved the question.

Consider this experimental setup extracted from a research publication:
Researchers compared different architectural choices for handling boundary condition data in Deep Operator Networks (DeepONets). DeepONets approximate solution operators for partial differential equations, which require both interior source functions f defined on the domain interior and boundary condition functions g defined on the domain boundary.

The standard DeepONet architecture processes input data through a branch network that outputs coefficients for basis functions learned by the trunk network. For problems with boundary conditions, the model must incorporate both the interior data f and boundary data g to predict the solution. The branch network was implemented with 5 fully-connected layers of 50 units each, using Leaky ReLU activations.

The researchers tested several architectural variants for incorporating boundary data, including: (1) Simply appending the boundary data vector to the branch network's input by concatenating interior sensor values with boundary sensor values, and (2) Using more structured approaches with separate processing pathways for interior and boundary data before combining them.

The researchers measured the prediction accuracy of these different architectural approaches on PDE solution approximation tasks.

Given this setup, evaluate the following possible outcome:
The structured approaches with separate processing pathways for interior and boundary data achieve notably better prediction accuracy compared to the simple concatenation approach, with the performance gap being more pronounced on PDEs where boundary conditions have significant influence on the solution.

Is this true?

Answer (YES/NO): NO